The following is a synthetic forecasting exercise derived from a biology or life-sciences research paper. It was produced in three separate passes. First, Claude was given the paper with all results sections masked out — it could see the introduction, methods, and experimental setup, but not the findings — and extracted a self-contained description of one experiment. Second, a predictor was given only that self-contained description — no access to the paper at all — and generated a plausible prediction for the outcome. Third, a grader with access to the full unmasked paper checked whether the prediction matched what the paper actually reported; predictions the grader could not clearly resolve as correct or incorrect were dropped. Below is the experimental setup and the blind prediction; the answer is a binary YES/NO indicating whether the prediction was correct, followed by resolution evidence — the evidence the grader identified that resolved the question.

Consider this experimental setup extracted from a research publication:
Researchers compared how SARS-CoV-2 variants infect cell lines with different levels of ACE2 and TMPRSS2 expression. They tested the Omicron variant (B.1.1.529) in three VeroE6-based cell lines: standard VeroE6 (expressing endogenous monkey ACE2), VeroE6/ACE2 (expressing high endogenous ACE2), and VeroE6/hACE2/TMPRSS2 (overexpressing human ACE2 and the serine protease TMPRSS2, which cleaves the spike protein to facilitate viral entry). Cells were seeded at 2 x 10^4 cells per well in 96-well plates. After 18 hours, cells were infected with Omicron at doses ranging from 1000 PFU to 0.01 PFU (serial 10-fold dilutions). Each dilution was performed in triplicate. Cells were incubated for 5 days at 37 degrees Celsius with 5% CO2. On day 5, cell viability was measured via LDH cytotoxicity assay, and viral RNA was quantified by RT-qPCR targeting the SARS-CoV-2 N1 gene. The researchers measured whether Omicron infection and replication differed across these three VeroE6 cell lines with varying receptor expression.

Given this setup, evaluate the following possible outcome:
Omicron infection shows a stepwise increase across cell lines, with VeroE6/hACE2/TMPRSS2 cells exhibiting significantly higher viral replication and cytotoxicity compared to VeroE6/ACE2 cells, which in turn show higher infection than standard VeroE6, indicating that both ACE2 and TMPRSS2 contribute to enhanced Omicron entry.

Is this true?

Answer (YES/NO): NO